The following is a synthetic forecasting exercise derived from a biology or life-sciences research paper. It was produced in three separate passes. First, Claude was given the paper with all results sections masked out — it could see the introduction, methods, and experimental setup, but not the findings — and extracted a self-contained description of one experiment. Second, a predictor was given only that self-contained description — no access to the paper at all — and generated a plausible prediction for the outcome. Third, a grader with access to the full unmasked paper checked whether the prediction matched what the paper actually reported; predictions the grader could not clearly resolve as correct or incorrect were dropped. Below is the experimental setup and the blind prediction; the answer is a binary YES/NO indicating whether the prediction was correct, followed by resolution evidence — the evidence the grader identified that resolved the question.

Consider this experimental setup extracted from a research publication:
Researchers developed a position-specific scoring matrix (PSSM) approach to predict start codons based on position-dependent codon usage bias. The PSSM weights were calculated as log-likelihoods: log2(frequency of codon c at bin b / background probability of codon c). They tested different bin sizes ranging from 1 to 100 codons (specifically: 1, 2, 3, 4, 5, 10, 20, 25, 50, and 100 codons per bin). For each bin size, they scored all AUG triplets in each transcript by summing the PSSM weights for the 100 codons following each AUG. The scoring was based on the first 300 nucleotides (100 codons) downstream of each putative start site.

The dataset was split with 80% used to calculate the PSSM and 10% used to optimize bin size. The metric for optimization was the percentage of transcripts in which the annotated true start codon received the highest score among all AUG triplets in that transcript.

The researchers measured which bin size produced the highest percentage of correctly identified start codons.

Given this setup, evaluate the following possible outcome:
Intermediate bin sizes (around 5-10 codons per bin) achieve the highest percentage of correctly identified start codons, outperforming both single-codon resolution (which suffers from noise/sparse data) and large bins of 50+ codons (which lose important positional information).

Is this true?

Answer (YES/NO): NO